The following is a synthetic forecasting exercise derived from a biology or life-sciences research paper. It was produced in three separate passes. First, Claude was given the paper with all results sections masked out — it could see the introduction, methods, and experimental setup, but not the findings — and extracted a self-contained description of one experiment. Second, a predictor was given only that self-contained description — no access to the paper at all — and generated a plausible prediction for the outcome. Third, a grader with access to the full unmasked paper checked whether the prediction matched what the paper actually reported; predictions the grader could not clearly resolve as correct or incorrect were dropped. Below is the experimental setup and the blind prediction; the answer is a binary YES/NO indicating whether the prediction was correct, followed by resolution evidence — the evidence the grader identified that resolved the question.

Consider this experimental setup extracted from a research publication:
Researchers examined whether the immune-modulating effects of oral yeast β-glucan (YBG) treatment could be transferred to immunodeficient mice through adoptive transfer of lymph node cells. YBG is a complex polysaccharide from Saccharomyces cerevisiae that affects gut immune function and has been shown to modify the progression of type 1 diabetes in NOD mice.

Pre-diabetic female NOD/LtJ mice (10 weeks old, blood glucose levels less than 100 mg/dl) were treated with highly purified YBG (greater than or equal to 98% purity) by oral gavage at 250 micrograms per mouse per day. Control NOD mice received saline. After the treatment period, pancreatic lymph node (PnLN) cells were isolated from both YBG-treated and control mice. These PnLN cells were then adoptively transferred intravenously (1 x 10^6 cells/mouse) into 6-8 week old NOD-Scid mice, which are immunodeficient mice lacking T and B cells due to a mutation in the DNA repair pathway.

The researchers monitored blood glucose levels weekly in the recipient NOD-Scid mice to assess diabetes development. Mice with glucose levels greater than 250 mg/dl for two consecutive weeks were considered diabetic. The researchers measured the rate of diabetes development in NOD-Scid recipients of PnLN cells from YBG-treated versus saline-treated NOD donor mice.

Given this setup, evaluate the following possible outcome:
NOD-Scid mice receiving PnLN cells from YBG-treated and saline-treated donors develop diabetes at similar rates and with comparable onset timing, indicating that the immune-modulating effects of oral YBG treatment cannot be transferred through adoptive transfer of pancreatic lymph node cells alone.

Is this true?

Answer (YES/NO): NO